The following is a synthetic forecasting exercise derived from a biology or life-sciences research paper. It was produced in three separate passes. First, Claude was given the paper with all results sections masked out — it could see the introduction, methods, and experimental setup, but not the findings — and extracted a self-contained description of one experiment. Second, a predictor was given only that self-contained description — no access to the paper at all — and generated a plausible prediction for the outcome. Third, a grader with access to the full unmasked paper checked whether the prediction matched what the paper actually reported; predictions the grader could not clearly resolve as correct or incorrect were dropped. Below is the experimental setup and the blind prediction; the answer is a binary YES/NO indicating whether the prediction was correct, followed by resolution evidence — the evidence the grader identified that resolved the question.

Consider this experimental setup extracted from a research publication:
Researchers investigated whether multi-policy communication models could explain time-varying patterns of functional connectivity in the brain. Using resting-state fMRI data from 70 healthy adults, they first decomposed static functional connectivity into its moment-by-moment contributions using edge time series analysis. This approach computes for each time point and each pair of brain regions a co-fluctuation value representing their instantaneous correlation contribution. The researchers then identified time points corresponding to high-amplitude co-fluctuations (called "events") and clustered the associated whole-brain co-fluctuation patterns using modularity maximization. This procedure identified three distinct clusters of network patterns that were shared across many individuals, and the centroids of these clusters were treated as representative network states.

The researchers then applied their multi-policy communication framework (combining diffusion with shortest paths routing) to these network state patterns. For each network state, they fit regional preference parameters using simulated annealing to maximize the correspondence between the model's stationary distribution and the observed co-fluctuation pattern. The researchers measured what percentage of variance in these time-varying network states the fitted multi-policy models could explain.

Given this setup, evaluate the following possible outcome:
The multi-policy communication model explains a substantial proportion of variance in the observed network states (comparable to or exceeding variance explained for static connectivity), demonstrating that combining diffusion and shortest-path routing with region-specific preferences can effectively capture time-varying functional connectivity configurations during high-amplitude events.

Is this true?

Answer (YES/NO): YES